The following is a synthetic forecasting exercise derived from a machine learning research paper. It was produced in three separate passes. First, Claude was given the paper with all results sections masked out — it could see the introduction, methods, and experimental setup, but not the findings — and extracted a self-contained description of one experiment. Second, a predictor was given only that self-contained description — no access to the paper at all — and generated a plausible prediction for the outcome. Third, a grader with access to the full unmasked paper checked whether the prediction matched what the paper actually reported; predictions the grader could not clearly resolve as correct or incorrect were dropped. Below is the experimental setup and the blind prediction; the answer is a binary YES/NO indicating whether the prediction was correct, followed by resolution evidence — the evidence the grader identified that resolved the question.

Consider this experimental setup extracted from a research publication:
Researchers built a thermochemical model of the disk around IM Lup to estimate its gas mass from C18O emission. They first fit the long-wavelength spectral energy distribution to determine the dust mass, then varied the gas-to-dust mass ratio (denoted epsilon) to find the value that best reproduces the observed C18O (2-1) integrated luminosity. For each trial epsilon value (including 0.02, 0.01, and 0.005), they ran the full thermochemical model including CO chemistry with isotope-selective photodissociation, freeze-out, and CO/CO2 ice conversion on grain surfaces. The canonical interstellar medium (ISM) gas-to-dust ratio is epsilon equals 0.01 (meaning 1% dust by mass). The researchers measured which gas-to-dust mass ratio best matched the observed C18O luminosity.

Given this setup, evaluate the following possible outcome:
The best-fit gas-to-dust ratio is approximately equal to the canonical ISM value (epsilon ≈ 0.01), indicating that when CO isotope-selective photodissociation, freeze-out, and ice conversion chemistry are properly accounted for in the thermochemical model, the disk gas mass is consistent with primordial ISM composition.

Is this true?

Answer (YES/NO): NO